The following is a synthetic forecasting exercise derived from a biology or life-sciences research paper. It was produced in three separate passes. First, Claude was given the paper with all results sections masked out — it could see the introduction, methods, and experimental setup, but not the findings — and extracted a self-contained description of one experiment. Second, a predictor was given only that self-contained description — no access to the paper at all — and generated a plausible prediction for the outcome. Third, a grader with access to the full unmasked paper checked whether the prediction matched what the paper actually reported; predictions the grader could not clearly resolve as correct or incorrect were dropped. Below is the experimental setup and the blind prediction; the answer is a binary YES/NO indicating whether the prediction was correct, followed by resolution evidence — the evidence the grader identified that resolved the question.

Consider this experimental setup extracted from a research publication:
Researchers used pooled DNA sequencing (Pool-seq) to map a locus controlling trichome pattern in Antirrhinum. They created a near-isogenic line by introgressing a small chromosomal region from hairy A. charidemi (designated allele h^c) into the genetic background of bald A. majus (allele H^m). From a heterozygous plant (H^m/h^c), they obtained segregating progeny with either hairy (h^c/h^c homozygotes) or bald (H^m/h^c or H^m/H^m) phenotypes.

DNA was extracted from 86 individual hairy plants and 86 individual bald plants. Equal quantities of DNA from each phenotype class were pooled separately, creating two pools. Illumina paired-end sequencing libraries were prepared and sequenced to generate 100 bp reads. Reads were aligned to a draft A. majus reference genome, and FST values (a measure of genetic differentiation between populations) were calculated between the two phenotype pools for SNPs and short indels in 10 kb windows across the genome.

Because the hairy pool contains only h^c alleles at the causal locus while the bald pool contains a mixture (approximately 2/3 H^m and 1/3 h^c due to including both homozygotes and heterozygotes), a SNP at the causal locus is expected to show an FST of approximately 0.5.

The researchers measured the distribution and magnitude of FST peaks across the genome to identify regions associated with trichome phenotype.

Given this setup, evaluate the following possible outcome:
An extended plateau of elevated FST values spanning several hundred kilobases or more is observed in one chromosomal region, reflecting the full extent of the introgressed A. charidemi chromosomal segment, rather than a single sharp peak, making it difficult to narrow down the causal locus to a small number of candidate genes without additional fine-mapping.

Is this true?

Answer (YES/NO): YES